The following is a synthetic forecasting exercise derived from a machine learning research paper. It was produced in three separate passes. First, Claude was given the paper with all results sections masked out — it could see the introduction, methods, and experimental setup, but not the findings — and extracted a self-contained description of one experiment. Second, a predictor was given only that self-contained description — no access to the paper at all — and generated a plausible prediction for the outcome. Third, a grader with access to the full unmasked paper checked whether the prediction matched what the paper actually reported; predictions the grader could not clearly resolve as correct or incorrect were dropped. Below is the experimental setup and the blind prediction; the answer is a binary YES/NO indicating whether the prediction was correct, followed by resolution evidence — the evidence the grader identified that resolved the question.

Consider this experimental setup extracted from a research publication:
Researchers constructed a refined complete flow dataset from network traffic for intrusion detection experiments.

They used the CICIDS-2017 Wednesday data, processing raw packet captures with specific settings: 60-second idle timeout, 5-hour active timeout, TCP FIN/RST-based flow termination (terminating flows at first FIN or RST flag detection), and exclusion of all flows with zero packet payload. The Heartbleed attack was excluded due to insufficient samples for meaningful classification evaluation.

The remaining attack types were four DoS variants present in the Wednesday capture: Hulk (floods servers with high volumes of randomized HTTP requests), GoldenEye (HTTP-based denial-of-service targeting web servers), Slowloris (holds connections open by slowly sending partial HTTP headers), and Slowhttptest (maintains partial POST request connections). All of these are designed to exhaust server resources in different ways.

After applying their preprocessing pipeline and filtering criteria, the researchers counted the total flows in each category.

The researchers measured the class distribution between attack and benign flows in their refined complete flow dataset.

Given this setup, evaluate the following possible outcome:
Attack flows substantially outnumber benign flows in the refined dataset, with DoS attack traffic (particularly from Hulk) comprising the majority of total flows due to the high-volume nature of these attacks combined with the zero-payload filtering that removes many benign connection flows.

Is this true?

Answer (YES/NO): NO